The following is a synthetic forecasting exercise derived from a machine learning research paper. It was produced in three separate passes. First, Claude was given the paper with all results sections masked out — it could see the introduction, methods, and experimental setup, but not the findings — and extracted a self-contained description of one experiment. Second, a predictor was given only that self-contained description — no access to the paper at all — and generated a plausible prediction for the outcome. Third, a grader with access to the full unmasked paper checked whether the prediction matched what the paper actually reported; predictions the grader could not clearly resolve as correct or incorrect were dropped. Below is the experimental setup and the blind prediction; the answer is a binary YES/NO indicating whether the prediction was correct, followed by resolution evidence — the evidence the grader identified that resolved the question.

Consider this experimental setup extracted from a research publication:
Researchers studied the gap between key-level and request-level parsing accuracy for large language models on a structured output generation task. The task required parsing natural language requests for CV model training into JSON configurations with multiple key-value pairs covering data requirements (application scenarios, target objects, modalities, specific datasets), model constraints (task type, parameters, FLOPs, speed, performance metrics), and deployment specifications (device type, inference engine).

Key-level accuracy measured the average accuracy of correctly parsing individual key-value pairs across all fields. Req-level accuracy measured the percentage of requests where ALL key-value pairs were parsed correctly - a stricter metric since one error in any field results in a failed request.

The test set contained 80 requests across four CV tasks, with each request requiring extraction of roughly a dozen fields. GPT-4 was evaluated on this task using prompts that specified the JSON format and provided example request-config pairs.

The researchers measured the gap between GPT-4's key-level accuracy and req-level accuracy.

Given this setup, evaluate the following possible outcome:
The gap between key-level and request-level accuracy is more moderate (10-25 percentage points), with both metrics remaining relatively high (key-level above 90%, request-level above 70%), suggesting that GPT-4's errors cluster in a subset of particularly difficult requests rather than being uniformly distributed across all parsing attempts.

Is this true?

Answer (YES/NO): YES